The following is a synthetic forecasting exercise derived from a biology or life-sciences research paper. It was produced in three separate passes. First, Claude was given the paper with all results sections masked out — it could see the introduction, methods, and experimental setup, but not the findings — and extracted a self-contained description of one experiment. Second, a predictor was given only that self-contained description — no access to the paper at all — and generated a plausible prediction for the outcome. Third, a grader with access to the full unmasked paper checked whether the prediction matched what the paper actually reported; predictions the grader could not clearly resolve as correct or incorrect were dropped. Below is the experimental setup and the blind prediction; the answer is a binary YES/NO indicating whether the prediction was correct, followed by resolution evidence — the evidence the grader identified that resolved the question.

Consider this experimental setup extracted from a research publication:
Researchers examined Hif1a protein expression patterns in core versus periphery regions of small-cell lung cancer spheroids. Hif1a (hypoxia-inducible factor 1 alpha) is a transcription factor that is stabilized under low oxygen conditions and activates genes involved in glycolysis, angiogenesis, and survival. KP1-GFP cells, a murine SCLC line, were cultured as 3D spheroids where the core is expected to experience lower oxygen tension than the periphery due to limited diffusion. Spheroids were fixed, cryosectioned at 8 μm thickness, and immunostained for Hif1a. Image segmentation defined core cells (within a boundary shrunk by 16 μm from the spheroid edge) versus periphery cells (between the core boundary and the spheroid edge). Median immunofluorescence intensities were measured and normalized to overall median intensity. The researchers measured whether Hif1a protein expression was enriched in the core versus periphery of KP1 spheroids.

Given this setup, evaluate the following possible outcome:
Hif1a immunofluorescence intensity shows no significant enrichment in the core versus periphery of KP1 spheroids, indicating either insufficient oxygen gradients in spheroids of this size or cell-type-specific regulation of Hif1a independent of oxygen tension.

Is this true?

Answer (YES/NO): YES